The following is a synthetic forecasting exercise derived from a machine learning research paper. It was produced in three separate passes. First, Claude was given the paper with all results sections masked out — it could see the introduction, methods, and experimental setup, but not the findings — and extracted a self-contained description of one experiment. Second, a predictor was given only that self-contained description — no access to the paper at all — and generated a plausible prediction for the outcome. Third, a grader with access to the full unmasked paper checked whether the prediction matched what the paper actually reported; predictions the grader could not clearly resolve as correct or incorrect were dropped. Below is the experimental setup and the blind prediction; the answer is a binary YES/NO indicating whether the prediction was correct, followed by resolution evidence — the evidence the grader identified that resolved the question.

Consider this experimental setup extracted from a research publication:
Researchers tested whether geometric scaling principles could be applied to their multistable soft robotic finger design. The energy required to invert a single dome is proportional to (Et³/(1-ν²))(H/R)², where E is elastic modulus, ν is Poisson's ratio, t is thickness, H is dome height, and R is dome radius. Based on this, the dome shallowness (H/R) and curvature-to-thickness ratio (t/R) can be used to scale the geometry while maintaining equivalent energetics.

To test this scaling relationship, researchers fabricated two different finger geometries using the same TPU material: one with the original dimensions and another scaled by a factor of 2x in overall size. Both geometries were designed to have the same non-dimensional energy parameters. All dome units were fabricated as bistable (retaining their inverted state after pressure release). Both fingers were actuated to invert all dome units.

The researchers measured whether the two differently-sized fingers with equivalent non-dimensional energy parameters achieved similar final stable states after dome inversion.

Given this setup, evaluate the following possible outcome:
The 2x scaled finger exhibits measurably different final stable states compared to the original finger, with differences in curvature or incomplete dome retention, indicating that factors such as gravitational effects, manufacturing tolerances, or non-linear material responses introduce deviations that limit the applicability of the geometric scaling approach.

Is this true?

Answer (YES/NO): NO